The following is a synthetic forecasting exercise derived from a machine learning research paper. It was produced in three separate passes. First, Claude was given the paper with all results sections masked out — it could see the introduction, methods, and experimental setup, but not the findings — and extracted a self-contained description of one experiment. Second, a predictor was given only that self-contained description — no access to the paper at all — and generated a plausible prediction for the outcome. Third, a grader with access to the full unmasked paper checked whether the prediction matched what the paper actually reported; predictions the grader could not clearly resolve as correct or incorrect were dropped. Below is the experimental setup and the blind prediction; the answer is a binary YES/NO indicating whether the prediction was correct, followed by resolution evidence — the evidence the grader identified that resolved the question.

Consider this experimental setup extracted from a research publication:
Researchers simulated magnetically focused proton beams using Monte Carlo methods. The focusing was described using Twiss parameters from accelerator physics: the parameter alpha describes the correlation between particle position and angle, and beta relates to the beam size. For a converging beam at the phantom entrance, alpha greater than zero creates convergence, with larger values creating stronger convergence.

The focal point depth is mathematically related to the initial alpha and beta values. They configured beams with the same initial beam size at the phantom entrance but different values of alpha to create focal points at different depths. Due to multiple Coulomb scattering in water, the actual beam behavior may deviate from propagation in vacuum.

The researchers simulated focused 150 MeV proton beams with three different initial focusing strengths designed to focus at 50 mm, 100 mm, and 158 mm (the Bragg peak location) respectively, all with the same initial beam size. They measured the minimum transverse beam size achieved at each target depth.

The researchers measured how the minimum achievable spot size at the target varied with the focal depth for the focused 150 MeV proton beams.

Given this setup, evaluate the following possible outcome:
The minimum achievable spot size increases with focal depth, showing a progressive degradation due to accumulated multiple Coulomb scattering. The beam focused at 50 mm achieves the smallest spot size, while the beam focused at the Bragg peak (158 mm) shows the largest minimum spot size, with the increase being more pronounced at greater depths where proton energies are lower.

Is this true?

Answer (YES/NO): YES